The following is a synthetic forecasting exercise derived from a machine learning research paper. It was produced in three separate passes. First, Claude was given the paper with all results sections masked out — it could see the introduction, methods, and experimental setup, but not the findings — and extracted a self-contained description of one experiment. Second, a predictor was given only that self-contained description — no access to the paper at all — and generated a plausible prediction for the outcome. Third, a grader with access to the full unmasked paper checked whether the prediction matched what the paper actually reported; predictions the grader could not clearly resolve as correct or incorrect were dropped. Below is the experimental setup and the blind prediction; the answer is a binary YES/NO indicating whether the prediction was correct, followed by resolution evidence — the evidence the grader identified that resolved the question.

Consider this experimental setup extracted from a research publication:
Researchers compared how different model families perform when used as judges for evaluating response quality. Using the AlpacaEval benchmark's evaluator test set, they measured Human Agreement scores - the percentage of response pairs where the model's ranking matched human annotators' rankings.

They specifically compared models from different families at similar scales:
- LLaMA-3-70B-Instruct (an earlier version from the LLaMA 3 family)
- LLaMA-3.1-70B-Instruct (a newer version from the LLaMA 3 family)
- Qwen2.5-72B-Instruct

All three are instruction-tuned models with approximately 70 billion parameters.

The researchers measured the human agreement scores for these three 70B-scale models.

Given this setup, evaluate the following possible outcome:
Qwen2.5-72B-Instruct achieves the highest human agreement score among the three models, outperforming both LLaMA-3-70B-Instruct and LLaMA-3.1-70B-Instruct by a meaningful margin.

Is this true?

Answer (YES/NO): NO